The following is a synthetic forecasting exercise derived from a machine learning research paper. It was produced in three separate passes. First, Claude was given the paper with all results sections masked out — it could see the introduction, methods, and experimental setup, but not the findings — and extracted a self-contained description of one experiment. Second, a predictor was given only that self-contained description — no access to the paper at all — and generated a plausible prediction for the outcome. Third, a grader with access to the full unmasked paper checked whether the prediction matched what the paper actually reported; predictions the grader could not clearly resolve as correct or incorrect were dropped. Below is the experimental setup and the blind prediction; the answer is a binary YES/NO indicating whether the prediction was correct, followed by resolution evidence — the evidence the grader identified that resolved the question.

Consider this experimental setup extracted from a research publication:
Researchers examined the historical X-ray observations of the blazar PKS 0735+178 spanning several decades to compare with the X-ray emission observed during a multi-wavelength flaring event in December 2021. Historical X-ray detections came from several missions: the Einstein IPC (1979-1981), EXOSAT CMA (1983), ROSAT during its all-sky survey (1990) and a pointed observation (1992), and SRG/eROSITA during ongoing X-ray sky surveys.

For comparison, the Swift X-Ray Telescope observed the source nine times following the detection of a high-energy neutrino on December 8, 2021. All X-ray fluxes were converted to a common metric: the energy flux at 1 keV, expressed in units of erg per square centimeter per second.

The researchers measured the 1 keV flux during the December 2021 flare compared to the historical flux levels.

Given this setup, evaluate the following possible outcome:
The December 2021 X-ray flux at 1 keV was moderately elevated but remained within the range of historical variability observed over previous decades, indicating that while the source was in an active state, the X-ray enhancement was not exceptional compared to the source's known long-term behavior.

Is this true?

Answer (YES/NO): NO